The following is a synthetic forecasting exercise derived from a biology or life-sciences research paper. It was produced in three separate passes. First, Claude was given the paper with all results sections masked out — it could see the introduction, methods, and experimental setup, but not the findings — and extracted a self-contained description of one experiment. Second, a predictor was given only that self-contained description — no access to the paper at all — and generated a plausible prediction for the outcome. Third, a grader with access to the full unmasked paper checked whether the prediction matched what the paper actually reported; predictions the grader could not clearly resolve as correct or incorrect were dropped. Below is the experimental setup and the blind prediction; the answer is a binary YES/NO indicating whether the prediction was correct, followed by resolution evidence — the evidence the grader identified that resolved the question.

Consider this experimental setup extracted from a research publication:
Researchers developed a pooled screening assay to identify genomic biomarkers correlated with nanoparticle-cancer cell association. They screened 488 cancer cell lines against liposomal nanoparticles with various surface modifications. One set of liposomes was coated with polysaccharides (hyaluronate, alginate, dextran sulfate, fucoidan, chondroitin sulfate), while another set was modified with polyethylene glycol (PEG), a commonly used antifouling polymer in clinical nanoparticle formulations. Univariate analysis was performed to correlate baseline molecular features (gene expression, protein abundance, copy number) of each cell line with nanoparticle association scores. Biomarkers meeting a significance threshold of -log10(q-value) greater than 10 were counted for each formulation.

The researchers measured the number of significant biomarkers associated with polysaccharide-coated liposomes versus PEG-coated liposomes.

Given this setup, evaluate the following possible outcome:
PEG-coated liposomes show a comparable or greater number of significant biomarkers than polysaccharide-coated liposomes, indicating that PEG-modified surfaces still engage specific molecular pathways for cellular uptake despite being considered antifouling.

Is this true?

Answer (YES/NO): NO